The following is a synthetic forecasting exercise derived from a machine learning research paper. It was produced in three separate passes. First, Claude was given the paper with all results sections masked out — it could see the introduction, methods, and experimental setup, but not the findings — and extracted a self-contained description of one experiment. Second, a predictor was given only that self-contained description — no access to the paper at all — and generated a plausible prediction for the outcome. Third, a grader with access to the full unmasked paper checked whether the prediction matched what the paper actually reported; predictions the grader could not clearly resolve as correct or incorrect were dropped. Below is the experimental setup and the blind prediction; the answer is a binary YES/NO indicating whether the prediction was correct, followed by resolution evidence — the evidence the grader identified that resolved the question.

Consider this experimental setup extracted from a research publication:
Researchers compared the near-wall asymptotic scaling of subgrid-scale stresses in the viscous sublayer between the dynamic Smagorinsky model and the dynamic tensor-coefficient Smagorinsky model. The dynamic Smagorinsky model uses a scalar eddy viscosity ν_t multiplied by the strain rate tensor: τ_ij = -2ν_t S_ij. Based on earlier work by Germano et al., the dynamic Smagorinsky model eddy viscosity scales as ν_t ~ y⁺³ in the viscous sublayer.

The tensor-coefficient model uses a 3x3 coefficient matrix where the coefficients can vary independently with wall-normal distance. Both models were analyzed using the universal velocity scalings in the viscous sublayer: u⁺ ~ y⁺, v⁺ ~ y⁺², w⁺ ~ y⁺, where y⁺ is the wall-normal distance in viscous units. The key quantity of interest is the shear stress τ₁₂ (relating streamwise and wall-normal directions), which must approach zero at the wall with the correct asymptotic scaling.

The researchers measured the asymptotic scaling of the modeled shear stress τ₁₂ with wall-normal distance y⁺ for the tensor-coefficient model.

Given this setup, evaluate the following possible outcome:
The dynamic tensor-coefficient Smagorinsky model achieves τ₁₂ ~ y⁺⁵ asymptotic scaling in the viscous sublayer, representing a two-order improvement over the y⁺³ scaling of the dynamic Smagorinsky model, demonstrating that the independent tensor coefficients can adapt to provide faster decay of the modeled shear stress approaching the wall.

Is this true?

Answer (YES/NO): NO